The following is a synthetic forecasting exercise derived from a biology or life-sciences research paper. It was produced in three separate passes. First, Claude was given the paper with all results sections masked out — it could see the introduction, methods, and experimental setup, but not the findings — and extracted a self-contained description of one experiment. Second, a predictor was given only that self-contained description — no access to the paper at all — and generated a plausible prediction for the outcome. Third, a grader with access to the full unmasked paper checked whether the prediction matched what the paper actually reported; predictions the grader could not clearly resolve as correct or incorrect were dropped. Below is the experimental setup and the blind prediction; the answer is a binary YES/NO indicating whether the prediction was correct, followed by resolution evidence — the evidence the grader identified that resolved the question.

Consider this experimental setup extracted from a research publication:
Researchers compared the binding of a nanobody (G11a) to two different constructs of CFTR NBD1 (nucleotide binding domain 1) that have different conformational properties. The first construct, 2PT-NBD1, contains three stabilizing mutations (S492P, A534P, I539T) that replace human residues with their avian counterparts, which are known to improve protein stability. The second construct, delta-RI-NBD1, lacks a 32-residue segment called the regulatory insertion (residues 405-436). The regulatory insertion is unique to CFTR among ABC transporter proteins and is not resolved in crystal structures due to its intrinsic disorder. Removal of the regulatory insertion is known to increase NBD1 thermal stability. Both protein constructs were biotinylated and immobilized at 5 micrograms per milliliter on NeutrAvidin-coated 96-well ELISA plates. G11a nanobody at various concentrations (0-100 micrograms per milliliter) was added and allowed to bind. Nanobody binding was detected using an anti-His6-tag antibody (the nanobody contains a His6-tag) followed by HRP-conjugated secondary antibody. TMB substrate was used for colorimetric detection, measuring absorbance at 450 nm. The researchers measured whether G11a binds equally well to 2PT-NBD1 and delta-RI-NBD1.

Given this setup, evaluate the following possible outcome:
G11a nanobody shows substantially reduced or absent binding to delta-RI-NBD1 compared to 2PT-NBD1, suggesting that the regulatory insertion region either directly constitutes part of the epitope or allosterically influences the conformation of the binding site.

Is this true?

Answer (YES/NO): YES